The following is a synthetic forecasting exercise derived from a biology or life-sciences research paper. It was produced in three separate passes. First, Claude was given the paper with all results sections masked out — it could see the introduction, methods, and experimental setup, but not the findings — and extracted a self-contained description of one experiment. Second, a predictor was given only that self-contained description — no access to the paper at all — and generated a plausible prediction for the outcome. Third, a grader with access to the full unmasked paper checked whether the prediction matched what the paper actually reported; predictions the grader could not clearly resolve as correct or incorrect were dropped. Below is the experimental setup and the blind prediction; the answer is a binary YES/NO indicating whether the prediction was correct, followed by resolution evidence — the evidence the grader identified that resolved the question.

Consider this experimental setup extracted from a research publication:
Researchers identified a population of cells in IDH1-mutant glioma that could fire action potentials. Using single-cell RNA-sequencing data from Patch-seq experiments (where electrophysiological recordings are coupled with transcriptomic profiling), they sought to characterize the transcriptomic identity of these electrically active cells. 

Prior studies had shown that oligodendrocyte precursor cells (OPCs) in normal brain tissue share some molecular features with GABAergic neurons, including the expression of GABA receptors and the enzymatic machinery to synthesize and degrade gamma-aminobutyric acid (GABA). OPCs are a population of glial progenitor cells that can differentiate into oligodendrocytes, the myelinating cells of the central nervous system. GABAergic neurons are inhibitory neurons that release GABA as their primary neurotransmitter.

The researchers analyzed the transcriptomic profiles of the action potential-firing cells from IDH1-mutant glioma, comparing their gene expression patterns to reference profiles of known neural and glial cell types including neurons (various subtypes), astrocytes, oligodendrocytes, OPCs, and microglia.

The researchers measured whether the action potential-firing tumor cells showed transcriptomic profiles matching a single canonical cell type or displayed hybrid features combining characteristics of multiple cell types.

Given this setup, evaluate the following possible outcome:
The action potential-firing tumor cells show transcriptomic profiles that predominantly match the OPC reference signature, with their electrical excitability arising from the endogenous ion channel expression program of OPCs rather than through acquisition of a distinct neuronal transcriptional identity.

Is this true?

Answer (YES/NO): NO